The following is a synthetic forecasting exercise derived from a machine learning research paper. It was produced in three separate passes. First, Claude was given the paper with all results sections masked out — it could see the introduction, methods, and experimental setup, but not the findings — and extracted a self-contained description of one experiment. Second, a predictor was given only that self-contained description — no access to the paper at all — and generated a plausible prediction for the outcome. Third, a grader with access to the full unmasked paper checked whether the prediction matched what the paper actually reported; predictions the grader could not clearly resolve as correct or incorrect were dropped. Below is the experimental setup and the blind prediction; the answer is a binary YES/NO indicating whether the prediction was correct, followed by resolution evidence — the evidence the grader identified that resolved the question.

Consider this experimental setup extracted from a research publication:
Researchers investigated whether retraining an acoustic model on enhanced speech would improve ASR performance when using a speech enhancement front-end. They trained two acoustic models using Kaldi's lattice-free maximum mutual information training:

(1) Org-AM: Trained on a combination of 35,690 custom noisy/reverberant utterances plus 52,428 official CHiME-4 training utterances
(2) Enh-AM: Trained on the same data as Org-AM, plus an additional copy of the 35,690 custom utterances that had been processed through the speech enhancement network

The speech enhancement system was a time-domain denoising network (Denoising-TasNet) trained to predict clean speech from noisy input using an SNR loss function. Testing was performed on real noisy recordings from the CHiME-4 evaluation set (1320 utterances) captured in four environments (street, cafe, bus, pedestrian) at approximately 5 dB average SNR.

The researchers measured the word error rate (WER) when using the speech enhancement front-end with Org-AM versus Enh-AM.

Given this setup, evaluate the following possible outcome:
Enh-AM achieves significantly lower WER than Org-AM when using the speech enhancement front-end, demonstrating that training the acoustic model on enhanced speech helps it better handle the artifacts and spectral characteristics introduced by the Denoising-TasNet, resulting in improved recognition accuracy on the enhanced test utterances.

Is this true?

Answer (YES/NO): YES